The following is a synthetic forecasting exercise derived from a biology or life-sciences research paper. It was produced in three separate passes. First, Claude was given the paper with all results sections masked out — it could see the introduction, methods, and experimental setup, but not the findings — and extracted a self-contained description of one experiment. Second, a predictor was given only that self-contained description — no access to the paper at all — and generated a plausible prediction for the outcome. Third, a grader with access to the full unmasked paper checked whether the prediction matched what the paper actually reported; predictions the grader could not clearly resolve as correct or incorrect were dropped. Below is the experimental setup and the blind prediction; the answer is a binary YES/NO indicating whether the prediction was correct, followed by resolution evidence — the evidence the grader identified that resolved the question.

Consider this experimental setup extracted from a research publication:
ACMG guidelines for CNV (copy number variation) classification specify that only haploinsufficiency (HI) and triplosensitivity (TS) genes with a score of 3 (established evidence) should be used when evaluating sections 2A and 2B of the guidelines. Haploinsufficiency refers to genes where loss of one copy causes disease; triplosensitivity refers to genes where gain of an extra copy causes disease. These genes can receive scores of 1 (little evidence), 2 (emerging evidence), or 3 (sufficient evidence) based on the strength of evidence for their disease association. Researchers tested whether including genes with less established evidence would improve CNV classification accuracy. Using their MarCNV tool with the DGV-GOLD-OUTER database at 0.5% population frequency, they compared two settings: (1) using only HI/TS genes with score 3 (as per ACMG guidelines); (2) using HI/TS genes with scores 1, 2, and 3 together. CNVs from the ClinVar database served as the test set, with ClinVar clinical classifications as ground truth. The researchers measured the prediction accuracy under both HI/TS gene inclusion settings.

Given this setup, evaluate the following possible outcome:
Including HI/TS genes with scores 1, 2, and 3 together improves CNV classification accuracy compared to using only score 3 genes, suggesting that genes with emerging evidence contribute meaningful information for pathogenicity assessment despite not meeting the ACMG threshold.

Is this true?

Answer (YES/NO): NO